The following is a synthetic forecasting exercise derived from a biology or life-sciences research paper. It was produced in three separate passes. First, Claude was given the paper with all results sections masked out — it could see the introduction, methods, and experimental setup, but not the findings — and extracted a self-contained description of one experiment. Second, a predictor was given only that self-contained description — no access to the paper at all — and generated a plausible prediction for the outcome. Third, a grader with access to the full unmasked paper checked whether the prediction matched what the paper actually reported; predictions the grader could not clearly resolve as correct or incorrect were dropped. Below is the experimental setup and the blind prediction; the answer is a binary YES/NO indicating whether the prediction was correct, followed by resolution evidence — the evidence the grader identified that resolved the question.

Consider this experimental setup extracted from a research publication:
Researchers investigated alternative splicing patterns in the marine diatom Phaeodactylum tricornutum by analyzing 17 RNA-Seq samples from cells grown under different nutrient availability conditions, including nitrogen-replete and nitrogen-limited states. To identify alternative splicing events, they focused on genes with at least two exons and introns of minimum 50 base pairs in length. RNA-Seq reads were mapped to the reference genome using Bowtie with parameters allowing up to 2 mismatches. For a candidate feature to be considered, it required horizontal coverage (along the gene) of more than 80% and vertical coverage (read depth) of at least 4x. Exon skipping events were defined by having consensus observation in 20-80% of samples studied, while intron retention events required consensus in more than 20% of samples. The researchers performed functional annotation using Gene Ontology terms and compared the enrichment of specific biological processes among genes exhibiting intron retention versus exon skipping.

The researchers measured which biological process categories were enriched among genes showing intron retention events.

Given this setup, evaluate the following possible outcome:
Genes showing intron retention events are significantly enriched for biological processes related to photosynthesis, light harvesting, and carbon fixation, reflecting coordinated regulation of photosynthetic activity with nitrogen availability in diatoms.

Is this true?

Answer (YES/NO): NO